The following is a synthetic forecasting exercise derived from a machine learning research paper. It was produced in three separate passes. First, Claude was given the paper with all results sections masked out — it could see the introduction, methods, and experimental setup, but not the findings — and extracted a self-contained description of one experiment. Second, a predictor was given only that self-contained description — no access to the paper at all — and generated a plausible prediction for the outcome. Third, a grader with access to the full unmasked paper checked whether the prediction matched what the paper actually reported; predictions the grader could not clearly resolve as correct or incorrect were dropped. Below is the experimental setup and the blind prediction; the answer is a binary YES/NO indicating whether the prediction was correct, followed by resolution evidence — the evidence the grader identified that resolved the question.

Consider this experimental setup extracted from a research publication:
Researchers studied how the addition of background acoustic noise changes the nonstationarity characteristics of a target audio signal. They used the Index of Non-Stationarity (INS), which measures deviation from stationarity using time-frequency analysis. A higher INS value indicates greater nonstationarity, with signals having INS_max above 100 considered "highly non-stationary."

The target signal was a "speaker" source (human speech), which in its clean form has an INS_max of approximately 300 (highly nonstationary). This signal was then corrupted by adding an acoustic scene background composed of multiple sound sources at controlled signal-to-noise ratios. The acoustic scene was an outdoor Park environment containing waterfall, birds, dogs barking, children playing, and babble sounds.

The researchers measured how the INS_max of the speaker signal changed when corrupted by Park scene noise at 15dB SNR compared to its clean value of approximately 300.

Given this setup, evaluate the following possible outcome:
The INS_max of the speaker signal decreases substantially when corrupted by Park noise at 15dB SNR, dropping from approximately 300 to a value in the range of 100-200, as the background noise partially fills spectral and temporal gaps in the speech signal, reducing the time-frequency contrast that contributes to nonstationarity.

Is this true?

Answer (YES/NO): NO